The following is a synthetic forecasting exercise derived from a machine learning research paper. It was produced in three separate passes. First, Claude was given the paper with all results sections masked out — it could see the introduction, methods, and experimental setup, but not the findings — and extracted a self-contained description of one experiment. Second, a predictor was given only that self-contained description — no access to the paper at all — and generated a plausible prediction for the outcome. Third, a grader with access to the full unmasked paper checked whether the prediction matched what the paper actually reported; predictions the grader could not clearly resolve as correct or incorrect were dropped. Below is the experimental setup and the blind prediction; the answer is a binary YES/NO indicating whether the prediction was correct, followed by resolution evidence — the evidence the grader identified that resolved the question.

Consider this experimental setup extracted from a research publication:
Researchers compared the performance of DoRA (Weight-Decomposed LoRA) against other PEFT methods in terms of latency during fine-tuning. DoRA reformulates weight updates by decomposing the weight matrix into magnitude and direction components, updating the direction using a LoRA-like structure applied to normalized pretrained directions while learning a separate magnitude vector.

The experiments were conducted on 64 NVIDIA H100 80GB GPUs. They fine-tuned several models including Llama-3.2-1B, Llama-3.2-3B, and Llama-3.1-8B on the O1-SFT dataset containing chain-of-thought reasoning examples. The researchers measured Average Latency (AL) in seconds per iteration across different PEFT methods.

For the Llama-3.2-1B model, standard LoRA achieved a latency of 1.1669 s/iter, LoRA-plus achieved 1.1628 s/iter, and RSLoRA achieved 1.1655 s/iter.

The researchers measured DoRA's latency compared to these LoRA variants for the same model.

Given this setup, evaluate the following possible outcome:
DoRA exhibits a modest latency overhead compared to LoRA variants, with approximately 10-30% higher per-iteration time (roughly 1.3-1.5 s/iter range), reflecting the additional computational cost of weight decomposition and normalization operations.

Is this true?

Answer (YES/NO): NO